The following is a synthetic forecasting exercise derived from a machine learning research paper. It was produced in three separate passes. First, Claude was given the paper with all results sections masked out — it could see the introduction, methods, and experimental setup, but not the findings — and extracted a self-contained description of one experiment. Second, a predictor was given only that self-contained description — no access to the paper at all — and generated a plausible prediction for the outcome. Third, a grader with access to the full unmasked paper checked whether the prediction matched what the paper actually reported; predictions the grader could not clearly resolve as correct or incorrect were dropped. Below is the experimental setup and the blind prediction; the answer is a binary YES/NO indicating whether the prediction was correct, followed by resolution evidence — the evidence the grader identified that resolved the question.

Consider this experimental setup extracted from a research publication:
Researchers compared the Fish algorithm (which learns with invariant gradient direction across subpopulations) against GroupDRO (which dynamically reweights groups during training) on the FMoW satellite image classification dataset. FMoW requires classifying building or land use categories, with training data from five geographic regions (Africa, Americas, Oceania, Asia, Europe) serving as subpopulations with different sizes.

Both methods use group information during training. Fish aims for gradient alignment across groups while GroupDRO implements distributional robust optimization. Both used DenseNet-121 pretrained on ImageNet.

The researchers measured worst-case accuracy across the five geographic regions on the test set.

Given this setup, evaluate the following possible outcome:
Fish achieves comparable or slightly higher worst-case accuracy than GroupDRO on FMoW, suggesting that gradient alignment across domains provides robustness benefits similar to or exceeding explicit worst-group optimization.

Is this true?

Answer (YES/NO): YES